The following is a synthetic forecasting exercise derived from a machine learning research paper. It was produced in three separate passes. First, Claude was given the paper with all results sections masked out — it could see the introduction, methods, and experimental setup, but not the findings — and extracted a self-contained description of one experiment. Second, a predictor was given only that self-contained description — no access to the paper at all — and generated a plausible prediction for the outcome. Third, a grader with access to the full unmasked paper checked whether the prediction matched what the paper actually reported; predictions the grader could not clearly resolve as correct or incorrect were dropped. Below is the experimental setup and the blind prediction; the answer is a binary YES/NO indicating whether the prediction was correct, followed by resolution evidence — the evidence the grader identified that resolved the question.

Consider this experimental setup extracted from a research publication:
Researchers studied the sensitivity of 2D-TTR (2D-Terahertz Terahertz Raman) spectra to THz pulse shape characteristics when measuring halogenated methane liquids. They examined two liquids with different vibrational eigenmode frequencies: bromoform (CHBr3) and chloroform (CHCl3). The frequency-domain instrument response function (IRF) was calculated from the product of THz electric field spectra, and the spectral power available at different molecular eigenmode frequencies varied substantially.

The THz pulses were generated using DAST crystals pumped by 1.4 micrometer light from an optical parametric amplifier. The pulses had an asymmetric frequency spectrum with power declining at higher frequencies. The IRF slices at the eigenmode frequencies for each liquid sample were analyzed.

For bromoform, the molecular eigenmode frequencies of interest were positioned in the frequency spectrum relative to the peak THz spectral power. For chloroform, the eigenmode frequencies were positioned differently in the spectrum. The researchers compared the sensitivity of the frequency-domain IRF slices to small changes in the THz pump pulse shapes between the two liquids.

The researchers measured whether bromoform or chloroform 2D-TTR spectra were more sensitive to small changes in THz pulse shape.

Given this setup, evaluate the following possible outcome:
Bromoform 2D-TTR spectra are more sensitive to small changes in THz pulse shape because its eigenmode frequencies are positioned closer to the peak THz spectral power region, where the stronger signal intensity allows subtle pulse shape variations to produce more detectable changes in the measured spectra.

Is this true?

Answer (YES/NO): NO